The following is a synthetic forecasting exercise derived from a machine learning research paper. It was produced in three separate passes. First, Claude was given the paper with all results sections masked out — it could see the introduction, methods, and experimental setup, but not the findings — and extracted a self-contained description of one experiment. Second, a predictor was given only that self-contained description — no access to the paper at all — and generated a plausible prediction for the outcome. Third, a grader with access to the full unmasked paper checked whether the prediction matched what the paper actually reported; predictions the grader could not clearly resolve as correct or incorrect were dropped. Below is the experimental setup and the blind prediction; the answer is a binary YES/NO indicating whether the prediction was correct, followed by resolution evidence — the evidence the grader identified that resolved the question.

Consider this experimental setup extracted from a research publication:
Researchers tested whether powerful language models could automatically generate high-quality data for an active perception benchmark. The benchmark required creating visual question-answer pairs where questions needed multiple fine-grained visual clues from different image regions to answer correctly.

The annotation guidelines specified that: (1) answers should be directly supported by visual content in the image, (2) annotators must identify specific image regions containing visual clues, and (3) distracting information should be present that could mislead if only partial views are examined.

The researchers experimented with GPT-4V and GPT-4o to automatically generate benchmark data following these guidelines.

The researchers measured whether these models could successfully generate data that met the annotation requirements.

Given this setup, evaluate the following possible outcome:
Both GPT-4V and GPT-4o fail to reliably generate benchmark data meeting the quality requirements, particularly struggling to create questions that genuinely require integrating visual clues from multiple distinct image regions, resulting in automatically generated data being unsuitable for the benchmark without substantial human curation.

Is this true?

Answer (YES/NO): NO